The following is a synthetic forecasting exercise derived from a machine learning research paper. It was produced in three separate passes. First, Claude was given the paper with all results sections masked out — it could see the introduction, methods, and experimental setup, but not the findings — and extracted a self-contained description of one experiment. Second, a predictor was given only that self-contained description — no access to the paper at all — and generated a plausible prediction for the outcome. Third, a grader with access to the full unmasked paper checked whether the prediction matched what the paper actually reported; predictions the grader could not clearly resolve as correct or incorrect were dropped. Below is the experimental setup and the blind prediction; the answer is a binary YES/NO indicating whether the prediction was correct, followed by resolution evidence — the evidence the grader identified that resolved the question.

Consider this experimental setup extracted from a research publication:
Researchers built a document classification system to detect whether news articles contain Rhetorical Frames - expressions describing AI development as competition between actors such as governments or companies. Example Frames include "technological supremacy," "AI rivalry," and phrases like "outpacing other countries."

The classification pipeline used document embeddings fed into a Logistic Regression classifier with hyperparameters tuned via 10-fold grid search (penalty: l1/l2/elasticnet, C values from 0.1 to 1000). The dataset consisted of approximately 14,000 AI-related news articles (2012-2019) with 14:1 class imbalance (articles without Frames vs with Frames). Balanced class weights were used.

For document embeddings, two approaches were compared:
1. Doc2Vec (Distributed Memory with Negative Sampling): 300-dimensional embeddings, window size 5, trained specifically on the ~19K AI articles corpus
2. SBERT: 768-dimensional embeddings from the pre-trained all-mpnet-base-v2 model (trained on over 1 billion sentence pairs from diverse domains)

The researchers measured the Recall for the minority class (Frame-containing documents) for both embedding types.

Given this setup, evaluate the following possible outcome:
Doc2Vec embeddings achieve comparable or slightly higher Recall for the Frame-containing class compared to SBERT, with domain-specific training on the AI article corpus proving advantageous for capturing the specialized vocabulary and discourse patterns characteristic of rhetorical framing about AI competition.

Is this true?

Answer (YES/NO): NO